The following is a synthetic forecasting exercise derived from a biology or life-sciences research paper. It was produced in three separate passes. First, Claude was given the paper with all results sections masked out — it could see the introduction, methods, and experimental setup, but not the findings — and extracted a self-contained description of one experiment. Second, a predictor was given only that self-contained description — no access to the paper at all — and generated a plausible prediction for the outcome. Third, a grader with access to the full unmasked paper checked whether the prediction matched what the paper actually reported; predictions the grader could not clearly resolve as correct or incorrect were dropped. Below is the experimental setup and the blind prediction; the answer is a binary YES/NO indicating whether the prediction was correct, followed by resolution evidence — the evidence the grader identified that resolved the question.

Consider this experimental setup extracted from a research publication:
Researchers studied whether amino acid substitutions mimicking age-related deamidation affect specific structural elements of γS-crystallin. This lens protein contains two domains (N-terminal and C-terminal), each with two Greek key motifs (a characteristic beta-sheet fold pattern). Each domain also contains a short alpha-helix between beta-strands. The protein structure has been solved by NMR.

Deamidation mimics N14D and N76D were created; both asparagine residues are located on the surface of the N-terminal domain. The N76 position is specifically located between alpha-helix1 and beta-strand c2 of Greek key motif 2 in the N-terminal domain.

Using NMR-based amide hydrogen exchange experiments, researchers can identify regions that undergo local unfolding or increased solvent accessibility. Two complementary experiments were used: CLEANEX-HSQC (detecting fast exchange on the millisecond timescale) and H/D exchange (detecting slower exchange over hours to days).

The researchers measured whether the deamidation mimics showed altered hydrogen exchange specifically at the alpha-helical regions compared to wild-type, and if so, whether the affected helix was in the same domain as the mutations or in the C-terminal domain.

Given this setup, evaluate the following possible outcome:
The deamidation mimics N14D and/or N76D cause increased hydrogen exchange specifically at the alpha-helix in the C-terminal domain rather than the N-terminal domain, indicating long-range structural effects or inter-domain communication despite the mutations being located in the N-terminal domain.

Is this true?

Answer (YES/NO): NO